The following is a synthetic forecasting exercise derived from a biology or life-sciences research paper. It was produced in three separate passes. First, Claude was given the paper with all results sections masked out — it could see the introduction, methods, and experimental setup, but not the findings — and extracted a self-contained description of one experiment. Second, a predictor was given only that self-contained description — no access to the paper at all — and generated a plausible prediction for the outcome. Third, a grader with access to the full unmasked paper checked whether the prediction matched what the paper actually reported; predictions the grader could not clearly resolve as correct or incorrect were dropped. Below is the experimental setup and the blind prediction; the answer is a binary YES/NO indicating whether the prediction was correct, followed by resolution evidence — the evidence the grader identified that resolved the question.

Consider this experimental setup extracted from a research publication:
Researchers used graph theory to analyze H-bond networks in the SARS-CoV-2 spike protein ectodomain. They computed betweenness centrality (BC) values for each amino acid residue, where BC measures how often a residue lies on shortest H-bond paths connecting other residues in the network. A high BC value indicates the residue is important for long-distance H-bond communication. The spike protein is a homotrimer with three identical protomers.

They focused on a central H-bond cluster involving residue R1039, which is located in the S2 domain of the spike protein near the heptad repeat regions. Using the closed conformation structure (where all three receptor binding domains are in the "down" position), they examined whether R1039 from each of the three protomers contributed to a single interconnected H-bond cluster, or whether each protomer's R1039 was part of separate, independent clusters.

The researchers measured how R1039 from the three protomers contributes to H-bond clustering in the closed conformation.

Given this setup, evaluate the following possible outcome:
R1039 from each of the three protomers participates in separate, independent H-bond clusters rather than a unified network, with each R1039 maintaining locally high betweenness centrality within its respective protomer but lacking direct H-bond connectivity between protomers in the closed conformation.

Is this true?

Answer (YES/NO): NO